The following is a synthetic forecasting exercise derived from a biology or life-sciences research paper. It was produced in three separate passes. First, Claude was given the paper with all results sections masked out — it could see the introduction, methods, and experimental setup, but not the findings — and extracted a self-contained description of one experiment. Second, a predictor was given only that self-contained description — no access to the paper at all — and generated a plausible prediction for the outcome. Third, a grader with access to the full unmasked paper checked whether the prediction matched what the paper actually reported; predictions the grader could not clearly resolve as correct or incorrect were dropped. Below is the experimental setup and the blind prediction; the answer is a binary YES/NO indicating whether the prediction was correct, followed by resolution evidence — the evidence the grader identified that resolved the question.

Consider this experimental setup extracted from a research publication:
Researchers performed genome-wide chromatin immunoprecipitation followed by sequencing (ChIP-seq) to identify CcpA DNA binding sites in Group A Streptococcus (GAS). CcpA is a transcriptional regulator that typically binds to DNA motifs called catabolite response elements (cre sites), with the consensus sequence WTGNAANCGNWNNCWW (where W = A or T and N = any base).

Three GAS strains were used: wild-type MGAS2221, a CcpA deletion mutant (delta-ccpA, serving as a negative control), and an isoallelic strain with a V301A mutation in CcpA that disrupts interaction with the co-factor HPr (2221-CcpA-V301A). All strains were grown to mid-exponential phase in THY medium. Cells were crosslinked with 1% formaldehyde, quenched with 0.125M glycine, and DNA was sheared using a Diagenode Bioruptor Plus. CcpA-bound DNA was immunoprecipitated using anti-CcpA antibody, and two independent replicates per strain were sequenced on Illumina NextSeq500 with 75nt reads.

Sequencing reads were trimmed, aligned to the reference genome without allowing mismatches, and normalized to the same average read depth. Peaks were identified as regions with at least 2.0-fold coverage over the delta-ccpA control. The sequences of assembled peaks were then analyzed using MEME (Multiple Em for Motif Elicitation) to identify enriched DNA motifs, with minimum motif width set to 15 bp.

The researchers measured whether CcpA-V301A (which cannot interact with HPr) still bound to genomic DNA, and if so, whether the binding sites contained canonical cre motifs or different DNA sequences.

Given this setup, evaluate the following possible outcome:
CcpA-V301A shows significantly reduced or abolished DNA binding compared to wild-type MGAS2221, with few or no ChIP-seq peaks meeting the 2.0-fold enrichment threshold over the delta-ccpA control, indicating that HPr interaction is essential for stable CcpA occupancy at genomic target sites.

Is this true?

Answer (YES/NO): NO